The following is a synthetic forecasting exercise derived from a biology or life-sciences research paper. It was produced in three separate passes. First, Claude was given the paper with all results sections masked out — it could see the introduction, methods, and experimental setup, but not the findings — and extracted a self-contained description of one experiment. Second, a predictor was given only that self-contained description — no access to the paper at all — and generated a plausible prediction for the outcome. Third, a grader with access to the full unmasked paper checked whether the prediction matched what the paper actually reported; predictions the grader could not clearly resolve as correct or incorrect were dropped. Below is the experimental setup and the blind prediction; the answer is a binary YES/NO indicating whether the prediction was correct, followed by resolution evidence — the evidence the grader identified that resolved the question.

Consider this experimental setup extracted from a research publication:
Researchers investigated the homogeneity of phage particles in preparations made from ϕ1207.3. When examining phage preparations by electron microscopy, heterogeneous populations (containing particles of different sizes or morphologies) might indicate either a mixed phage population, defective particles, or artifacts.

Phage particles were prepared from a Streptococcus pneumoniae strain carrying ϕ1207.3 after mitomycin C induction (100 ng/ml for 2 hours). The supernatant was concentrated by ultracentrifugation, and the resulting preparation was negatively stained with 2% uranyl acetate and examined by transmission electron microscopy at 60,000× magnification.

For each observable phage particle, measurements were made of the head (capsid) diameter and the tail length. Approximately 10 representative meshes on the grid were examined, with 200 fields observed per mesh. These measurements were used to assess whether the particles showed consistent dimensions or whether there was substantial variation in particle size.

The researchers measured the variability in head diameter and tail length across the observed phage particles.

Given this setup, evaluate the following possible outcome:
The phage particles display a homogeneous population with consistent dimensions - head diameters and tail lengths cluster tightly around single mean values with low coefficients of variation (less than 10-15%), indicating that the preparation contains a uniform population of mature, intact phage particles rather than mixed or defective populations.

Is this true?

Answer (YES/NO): YES